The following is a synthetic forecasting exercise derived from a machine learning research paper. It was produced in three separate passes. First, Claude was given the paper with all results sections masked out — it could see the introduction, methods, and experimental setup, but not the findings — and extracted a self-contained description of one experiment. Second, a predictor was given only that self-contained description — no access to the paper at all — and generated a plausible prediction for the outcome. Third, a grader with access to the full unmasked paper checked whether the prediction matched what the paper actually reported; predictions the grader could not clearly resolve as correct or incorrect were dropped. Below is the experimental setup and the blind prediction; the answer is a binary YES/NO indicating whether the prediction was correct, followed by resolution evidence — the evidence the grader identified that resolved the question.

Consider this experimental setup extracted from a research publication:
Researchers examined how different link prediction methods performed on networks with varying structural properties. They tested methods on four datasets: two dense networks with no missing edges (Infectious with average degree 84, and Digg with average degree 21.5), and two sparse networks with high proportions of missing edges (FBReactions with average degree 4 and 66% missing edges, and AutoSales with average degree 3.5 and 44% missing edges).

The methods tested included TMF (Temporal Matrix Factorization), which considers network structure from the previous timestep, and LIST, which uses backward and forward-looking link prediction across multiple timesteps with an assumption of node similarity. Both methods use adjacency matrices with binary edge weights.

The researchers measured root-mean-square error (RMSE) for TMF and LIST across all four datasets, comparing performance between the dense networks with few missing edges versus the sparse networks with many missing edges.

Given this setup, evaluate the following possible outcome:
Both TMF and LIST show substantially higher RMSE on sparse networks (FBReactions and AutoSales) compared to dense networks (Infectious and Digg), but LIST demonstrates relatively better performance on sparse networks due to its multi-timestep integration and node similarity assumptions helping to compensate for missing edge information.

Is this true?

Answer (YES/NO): NO